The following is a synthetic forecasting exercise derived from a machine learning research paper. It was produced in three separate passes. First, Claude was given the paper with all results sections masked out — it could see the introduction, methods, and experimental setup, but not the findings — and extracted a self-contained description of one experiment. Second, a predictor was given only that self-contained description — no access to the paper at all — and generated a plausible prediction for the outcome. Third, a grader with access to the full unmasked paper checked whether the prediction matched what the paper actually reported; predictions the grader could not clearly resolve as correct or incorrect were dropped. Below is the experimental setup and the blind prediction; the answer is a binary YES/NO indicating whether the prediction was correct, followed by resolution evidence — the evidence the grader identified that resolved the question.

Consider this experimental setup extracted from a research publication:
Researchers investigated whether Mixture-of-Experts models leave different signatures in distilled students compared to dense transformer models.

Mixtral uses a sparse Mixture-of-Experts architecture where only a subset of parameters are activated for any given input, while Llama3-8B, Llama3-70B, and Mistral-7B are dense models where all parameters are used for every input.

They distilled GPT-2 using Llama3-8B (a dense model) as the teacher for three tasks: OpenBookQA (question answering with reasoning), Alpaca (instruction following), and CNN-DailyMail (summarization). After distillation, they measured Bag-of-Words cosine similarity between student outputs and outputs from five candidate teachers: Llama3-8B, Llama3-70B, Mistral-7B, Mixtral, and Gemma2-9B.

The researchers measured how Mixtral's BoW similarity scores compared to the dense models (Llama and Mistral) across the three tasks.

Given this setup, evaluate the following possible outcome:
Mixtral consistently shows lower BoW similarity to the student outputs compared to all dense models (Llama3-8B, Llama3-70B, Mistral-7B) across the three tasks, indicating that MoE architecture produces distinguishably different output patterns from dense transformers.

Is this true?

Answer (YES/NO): NO